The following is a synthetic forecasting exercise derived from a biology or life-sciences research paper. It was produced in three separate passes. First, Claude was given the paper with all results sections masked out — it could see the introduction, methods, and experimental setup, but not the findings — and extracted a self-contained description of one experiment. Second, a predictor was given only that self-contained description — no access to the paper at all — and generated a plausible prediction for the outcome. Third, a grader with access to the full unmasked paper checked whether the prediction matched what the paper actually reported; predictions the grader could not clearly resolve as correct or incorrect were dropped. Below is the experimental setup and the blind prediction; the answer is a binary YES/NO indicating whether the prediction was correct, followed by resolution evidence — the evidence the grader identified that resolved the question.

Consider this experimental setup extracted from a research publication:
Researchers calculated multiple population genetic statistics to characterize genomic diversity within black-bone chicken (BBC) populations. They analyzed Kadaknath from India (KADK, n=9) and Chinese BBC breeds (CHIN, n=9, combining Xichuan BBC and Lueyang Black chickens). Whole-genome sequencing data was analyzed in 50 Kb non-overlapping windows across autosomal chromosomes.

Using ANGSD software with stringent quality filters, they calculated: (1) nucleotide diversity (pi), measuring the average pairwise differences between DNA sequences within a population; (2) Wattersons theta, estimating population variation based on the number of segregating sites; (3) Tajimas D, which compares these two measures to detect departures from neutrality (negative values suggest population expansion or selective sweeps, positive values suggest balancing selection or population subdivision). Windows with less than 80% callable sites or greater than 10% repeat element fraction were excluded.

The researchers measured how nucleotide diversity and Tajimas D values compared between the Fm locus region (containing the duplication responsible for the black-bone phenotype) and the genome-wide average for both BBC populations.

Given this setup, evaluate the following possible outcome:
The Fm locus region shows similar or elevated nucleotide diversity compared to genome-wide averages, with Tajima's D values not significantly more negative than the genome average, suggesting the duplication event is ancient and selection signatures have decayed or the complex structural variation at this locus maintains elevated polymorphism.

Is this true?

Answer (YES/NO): YES